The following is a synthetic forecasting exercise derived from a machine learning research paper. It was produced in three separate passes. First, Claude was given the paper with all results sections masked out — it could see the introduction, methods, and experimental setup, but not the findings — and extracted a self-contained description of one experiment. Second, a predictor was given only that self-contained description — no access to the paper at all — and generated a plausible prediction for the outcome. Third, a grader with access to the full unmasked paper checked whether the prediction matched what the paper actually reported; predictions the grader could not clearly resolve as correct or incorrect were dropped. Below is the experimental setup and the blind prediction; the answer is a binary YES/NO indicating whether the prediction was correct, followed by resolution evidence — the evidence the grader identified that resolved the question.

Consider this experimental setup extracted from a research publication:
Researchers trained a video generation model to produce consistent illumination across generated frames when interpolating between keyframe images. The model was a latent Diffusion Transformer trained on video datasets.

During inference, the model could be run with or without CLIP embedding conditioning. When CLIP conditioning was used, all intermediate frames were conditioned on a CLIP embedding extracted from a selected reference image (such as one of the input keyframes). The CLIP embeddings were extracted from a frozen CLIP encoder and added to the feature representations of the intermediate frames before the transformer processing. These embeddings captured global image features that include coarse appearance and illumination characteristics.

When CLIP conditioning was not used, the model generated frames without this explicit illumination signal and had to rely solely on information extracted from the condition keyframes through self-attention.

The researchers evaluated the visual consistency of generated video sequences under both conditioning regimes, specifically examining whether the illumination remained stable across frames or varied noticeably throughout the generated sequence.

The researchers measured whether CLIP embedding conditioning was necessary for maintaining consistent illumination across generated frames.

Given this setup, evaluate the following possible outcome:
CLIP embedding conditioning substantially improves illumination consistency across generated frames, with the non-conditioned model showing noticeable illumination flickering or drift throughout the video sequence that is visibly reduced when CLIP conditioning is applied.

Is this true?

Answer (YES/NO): YES